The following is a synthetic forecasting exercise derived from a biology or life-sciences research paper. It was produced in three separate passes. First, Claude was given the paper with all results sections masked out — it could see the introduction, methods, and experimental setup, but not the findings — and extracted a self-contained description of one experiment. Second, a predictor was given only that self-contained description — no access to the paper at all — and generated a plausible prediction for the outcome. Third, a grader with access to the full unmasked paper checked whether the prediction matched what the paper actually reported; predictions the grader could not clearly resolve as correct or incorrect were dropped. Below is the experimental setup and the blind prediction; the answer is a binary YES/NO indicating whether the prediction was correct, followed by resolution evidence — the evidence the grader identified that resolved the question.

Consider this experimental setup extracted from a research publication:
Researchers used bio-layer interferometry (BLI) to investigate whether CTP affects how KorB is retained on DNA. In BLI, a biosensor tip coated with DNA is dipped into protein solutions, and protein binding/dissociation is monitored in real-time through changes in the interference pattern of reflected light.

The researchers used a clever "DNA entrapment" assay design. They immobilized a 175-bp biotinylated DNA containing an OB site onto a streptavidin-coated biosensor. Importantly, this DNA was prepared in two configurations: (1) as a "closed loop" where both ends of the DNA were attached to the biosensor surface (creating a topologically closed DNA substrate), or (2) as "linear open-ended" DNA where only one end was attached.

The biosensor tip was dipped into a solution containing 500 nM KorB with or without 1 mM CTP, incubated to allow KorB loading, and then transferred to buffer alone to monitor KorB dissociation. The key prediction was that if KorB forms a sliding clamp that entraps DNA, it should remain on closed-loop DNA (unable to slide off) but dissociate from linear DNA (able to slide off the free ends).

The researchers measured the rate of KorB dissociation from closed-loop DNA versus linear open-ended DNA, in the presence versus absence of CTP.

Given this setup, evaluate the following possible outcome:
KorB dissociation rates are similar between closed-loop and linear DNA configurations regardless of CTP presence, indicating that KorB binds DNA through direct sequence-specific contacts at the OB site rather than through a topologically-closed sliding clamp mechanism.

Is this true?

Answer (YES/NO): NO